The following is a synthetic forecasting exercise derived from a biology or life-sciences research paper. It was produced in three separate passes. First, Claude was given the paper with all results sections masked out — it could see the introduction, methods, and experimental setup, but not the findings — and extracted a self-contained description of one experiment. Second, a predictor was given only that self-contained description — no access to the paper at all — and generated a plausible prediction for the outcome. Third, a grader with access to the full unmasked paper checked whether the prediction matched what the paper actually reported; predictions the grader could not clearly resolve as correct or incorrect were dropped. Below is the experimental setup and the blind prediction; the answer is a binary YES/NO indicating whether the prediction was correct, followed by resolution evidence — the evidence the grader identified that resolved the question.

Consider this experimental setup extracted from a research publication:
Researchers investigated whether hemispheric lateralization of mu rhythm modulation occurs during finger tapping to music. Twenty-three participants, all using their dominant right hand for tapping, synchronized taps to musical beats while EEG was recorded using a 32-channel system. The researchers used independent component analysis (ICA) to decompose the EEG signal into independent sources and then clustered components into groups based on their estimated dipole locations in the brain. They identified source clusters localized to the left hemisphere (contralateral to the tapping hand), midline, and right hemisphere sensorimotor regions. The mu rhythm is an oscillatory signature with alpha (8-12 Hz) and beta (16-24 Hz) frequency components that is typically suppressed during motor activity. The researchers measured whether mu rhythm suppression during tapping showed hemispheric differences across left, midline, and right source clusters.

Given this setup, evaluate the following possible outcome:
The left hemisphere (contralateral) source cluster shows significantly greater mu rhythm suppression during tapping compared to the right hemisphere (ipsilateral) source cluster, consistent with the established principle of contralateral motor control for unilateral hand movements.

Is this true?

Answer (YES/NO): YES